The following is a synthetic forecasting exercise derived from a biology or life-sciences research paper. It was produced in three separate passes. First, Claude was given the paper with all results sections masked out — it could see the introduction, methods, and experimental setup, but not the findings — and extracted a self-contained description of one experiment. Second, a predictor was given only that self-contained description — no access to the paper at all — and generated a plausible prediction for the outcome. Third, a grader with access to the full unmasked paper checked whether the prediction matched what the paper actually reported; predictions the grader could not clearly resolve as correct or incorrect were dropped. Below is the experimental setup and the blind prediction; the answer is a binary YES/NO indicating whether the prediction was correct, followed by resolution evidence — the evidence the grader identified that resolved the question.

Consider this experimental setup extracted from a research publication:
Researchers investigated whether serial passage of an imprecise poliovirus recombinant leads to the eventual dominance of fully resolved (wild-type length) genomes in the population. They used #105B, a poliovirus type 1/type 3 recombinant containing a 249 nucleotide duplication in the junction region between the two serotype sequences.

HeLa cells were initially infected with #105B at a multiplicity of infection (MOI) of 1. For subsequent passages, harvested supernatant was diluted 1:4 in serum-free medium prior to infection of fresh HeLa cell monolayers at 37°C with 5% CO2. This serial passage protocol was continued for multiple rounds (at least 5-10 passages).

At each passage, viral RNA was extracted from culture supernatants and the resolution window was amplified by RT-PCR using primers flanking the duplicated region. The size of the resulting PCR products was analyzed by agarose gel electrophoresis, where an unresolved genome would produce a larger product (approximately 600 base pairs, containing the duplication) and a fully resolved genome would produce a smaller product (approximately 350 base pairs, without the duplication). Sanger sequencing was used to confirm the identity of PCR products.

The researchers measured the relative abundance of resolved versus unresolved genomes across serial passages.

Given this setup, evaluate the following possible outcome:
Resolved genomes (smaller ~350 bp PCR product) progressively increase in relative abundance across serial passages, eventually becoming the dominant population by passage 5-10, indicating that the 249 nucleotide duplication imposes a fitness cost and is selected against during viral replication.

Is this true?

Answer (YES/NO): NO